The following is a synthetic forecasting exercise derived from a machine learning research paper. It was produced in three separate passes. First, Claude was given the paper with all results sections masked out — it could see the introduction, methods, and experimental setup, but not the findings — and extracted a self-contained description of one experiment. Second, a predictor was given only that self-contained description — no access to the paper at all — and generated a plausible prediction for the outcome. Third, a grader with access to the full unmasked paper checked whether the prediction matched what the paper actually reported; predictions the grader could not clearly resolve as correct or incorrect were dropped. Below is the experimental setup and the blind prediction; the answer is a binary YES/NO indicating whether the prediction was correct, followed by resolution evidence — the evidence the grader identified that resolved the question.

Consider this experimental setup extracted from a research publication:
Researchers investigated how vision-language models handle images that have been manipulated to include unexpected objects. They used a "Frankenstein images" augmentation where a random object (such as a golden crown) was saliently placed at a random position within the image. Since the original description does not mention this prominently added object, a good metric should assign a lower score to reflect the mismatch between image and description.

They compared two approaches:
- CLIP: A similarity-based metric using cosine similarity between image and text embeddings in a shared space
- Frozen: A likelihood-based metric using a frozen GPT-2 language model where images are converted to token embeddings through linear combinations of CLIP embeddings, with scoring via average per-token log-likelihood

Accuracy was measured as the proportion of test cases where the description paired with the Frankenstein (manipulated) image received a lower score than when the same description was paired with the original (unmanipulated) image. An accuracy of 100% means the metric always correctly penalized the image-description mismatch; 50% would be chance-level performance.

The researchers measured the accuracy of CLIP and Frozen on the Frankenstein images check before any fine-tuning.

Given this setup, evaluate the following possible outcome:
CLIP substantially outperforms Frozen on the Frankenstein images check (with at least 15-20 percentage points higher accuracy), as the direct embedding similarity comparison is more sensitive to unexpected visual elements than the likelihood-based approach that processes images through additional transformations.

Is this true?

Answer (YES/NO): YES